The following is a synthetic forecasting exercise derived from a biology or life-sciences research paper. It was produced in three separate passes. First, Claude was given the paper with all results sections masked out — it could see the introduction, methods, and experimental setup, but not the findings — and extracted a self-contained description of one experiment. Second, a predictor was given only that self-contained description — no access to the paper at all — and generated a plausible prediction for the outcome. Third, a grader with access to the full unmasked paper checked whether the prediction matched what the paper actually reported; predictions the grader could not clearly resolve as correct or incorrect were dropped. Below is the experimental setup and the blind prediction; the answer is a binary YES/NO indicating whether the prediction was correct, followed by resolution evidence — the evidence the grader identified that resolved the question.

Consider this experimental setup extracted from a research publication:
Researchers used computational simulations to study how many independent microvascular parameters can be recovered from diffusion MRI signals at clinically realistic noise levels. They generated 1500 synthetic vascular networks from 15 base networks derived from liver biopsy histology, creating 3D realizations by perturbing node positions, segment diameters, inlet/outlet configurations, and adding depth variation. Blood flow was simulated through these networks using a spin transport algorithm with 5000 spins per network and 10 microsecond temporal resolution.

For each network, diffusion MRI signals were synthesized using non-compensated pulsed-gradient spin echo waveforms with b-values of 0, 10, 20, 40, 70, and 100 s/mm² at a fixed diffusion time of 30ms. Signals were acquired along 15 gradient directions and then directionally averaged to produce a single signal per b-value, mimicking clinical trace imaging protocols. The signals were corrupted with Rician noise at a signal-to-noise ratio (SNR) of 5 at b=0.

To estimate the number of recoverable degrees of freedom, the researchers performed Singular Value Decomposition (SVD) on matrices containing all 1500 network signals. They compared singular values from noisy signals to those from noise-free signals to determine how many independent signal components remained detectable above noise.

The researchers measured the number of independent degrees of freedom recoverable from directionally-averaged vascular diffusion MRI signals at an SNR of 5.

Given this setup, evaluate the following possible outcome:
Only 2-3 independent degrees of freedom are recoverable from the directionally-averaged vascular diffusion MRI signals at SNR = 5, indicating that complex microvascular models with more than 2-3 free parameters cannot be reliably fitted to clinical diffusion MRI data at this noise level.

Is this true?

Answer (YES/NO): YES